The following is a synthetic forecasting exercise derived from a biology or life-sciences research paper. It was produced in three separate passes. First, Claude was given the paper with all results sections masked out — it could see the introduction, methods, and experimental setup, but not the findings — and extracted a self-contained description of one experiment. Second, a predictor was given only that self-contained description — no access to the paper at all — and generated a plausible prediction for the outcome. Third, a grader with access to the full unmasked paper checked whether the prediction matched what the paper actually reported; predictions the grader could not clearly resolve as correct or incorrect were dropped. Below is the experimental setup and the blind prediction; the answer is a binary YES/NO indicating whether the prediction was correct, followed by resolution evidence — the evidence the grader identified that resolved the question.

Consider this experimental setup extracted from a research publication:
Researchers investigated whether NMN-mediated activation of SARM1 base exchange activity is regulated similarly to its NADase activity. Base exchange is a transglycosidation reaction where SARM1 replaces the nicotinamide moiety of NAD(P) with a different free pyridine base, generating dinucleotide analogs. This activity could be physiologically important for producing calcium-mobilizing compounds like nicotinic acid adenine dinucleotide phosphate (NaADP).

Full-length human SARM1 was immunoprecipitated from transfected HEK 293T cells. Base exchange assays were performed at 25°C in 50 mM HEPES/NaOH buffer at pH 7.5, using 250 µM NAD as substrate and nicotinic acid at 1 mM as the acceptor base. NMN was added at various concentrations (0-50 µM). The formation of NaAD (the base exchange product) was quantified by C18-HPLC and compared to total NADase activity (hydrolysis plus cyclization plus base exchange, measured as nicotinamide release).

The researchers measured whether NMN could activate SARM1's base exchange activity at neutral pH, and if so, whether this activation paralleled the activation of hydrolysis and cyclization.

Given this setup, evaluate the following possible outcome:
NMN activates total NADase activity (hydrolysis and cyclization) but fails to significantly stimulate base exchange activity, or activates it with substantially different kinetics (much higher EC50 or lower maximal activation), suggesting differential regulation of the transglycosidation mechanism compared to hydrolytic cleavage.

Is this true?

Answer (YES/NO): NO